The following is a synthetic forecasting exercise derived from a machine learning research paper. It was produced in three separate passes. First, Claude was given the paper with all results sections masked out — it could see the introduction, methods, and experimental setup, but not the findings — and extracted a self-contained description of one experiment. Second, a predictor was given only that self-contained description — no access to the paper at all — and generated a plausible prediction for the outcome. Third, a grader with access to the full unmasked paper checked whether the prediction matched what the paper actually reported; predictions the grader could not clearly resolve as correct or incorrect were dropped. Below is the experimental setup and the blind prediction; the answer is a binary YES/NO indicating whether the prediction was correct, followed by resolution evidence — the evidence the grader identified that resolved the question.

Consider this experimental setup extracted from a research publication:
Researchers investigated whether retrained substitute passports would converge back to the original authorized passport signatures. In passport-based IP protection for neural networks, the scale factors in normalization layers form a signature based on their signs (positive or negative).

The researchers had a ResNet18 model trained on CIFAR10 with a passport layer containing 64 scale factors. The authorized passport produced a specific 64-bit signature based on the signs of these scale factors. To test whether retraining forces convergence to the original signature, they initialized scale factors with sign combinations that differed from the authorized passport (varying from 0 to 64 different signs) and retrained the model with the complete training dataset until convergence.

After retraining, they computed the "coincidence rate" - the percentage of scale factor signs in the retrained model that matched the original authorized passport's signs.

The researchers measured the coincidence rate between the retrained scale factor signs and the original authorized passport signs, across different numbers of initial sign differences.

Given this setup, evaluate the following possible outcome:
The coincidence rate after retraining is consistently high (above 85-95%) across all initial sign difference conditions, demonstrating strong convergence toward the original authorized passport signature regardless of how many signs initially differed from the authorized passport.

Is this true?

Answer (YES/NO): NO